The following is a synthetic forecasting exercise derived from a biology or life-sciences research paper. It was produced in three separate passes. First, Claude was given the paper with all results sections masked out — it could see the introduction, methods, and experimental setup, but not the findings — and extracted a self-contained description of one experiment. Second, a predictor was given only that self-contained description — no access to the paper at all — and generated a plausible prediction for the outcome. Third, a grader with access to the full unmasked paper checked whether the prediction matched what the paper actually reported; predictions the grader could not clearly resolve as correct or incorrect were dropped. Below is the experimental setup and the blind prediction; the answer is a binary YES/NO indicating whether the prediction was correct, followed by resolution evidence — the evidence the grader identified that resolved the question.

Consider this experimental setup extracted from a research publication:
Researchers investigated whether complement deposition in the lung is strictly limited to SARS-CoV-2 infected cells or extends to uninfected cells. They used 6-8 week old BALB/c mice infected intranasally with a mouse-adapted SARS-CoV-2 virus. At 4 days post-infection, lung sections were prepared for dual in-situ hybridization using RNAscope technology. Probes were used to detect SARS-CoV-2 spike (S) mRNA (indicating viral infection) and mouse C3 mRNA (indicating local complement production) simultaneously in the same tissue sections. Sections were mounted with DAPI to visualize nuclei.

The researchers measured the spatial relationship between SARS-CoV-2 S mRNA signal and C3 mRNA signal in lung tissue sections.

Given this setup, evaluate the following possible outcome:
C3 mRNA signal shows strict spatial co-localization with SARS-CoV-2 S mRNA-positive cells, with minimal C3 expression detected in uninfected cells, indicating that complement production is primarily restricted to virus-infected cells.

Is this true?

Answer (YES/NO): NO